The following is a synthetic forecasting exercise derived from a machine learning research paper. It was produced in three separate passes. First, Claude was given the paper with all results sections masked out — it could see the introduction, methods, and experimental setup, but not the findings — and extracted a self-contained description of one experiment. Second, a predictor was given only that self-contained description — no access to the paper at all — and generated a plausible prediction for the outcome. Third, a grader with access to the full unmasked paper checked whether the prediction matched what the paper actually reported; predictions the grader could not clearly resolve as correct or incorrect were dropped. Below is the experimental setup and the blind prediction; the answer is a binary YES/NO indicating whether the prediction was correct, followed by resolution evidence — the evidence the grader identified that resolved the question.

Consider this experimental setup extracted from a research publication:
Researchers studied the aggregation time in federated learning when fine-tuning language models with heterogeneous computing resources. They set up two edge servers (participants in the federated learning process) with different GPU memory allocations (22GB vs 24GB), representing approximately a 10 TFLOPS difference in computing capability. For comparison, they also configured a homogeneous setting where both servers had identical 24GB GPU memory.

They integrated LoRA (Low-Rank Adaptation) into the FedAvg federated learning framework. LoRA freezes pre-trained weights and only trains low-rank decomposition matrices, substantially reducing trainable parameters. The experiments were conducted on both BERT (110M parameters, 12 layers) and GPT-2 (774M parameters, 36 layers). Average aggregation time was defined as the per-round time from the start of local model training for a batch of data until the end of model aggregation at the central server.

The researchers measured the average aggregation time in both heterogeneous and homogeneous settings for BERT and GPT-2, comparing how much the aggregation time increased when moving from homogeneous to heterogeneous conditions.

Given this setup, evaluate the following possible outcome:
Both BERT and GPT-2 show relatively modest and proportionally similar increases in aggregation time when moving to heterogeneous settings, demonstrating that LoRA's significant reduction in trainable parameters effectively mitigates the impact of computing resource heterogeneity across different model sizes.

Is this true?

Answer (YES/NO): NO